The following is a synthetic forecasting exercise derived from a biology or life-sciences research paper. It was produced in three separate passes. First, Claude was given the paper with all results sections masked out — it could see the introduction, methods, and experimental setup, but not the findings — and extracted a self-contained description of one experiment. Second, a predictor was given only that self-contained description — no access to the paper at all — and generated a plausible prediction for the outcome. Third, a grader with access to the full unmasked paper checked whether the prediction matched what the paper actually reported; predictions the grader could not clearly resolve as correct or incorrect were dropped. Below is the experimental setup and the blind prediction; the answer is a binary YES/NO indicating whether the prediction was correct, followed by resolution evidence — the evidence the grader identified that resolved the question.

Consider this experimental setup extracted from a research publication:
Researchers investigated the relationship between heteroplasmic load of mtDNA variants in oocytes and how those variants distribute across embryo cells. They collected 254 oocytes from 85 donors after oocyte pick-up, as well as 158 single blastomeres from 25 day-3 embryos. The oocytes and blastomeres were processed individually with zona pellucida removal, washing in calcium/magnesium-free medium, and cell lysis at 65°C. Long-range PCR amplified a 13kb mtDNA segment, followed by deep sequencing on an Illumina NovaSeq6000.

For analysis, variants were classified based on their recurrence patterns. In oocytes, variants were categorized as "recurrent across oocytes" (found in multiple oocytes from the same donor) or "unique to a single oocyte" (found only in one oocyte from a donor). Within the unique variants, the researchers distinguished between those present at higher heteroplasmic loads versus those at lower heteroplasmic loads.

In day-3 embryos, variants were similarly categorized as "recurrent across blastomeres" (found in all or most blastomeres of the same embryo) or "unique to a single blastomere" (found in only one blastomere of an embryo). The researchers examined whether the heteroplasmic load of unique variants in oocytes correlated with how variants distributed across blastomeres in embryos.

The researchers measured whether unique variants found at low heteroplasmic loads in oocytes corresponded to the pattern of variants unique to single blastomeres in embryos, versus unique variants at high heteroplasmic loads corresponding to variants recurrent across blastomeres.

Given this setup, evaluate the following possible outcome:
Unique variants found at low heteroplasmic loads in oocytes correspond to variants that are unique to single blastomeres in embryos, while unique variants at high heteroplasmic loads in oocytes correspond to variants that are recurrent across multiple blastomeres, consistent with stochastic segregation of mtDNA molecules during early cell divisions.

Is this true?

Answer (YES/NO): YES